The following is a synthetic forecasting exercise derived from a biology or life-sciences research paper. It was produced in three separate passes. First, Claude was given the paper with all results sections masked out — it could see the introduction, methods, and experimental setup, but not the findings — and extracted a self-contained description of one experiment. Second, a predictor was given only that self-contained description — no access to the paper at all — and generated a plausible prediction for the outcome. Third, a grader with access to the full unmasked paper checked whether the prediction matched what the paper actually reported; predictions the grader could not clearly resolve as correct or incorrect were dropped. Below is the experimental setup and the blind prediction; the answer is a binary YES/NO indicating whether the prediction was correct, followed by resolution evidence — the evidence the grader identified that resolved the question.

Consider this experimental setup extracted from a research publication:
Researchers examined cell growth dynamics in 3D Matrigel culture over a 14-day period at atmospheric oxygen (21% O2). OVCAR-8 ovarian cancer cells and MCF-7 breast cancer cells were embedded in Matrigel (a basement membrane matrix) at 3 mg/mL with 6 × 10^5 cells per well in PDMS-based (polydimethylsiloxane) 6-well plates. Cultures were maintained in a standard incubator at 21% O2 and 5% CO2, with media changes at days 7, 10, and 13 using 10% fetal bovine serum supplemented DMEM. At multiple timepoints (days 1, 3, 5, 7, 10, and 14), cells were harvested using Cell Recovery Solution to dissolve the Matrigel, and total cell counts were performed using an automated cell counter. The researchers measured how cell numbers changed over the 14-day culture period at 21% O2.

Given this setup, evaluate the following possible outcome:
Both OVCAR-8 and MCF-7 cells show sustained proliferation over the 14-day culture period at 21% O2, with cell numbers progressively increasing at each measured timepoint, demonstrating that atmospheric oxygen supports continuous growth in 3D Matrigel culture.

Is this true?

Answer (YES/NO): YES